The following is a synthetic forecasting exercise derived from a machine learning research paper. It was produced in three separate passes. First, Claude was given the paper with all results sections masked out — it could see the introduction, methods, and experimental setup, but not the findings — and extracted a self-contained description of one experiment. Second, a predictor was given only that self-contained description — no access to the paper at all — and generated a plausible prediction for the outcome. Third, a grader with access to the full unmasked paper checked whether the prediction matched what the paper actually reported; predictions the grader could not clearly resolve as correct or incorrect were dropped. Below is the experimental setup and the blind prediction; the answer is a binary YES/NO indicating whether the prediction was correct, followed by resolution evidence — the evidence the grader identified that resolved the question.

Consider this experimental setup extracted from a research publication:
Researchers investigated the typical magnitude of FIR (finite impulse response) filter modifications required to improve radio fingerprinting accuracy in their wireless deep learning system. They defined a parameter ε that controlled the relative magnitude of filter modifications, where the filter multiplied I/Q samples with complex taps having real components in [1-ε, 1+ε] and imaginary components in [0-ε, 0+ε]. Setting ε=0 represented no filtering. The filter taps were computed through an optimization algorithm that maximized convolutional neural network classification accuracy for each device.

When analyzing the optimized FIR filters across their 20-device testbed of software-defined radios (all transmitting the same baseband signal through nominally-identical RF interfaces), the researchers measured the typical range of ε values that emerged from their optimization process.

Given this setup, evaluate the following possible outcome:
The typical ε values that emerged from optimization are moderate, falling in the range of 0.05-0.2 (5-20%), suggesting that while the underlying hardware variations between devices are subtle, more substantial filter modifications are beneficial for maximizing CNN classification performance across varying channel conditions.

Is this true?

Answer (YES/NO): YES